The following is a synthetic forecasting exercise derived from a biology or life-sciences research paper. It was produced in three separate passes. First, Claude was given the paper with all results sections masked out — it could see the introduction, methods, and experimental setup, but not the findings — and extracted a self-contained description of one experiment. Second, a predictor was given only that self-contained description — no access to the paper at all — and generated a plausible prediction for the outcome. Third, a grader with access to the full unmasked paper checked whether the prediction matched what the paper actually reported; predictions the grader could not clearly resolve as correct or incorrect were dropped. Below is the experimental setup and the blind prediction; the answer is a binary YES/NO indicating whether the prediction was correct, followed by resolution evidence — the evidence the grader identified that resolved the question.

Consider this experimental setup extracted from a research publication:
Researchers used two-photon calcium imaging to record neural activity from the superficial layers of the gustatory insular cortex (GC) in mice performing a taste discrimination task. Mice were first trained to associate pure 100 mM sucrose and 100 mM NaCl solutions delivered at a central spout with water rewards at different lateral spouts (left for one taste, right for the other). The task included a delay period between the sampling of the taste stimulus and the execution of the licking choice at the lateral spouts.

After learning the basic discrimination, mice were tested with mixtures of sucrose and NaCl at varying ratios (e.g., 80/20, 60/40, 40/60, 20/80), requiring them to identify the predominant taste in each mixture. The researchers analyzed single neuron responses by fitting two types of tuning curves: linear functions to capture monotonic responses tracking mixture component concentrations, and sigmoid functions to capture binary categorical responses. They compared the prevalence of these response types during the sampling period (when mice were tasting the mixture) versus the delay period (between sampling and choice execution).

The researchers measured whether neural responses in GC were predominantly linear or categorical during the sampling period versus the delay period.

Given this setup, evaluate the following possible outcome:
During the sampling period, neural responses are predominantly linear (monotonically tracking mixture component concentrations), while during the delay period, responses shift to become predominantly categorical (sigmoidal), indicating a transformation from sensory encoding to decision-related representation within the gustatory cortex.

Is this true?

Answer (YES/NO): NO